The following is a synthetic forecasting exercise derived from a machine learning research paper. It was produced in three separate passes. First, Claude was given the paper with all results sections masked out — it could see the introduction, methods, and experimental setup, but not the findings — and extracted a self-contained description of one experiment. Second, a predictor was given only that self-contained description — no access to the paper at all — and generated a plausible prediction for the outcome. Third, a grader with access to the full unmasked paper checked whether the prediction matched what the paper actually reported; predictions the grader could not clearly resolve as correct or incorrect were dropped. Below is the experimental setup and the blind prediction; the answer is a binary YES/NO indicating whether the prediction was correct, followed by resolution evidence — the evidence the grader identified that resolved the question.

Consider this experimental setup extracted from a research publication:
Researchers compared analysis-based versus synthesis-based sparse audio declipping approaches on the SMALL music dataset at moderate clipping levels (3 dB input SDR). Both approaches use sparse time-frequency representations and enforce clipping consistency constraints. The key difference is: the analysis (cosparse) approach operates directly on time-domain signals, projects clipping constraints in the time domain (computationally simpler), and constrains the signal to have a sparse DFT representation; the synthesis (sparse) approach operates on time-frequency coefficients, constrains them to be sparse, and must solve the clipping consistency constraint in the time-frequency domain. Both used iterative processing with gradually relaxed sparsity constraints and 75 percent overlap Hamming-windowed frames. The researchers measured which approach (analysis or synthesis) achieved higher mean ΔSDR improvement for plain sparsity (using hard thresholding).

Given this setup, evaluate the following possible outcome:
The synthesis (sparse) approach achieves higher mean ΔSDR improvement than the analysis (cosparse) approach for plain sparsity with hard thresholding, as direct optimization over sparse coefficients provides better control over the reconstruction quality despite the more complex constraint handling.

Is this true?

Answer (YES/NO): NO